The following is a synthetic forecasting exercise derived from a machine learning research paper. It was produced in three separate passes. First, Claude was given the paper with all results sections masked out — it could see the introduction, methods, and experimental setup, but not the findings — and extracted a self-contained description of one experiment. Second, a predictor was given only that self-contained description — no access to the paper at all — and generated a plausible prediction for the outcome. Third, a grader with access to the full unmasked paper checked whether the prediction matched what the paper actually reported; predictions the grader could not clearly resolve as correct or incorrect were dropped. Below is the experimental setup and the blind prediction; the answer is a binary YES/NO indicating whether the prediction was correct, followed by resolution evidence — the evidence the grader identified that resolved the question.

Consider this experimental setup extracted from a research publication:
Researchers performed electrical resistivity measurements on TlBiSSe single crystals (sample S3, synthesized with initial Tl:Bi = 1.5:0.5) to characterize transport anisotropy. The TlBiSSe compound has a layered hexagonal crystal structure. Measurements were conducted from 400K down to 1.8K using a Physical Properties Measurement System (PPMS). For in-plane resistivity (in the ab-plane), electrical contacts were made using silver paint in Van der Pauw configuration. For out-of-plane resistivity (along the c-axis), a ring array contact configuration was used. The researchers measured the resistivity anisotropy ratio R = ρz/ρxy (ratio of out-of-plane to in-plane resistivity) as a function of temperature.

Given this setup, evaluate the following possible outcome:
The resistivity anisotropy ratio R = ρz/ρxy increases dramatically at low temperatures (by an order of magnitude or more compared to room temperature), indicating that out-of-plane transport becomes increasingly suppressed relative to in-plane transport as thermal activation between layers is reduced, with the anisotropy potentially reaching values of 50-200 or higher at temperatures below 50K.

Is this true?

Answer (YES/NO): NO